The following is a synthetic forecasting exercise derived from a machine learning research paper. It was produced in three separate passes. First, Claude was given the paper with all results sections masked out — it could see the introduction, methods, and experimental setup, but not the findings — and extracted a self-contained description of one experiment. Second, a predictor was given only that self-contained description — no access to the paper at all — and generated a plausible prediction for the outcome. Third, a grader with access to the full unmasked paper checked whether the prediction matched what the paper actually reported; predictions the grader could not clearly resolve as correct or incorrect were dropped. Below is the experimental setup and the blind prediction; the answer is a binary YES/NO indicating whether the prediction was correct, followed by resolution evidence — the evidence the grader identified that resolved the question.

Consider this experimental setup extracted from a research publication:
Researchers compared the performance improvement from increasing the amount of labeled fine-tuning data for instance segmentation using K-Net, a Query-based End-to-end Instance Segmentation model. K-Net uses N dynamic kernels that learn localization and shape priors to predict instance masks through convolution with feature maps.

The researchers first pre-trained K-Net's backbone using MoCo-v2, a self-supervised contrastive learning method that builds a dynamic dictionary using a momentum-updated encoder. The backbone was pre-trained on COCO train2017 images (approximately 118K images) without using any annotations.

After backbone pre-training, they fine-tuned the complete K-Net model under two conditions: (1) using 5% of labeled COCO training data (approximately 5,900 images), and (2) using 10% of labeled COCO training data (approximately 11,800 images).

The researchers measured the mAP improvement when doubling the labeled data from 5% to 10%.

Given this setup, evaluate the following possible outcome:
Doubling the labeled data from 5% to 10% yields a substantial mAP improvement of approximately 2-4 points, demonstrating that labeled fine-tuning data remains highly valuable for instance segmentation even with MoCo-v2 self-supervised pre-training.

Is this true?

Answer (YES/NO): YES